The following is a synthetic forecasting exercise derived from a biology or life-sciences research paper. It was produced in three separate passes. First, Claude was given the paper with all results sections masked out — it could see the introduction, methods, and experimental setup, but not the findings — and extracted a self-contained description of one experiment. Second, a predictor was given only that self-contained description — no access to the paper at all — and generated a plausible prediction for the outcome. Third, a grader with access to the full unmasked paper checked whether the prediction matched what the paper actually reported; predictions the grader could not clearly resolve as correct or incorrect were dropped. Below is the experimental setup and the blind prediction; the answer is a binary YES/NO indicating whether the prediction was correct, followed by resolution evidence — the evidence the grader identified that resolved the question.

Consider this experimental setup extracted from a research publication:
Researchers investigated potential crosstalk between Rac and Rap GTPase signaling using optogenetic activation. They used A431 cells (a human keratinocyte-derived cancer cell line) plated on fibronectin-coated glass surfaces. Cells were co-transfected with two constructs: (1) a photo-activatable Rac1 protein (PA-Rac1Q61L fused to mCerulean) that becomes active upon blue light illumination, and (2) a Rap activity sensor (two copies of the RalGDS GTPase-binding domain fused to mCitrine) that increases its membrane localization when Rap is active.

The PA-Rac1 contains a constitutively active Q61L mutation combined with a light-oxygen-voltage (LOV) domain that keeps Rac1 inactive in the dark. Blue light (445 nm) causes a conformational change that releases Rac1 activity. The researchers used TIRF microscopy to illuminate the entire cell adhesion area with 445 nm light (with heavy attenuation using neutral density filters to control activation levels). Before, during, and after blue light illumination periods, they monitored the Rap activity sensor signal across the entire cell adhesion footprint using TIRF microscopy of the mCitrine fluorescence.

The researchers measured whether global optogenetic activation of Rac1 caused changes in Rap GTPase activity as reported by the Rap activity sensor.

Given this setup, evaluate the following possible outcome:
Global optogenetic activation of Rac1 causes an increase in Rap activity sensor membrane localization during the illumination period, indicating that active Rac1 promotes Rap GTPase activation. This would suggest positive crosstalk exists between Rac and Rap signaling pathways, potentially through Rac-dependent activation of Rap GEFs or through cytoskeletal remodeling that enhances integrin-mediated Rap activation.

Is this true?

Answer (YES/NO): NO